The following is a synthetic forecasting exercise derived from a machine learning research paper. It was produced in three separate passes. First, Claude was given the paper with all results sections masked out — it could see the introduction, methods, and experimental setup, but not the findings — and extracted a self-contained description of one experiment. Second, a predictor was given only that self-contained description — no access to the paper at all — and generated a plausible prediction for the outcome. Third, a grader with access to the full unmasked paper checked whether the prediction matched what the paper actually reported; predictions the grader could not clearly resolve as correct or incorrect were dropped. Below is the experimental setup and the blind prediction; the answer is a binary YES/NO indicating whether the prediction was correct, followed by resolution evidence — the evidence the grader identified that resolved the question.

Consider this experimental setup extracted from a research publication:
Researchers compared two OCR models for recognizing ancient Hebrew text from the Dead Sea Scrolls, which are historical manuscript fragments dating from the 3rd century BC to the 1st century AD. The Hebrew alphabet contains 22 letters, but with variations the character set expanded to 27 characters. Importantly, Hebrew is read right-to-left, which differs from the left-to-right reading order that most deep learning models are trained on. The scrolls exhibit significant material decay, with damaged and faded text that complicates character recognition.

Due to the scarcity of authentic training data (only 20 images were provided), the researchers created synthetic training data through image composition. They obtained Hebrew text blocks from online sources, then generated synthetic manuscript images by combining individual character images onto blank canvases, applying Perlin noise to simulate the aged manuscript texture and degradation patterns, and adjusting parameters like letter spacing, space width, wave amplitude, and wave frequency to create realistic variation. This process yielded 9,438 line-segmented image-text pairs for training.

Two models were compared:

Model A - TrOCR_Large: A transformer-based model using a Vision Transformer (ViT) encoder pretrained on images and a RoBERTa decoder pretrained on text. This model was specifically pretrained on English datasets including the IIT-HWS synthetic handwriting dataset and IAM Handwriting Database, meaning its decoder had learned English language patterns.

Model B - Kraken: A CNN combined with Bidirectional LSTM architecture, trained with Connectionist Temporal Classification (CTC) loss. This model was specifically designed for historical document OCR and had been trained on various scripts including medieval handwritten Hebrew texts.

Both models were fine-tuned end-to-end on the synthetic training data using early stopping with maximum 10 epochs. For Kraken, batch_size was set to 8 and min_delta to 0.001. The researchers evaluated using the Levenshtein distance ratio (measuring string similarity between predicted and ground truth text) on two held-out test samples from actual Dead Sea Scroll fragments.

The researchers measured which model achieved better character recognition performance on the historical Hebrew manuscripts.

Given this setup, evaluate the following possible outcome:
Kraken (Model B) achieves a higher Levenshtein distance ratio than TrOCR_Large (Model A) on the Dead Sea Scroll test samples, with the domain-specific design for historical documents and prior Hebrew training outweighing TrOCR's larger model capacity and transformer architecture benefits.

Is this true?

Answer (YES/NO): YES